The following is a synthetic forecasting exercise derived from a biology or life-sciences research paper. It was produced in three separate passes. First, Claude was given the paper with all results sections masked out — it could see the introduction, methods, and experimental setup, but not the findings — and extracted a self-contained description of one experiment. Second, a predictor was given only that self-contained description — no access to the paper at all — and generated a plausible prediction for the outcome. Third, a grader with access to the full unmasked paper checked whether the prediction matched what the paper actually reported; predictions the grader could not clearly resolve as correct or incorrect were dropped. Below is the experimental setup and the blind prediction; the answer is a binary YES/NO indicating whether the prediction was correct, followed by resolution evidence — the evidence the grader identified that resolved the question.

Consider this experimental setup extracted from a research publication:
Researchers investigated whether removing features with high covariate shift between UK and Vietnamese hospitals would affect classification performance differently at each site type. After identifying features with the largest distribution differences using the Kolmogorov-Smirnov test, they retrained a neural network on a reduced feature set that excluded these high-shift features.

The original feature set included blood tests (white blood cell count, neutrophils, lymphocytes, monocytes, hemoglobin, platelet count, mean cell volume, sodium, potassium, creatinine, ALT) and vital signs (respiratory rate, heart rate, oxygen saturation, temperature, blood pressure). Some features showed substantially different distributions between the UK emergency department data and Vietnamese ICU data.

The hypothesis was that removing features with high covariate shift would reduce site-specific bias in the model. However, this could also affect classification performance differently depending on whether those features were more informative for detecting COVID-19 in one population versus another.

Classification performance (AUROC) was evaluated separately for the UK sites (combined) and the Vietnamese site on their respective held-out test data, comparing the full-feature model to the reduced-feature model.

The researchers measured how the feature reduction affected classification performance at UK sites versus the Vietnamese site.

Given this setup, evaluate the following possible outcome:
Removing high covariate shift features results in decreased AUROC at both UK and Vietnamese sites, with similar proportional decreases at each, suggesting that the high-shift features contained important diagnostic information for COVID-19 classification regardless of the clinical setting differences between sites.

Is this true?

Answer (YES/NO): NO